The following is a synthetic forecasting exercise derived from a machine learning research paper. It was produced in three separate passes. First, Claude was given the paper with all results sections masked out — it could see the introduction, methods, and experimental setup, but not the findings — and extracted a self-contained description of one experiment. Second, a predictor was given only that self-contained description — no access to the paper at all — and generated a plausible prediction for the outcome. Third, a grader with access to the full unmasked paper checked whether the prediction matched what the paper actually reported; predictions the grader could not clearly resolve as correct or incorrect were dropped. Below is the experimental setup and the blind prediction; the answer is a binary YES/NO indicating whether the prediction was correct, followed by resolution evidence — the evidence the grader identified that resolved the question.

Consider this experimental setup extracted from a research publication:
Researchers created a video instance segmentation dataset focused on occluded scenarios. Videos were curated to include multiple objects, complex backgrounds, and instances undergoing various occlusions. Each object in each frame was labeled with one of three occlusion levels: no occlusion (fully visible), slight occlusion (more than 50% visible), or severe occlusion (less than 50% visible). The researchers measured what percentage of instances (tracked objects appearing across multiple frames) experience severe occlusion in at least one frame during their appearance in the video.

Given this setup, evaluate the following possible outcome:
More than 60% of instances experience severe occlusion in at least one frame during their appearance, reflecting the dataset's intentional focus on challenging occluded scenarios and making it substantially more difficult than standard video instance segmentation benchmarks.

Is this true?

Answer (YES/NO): YES